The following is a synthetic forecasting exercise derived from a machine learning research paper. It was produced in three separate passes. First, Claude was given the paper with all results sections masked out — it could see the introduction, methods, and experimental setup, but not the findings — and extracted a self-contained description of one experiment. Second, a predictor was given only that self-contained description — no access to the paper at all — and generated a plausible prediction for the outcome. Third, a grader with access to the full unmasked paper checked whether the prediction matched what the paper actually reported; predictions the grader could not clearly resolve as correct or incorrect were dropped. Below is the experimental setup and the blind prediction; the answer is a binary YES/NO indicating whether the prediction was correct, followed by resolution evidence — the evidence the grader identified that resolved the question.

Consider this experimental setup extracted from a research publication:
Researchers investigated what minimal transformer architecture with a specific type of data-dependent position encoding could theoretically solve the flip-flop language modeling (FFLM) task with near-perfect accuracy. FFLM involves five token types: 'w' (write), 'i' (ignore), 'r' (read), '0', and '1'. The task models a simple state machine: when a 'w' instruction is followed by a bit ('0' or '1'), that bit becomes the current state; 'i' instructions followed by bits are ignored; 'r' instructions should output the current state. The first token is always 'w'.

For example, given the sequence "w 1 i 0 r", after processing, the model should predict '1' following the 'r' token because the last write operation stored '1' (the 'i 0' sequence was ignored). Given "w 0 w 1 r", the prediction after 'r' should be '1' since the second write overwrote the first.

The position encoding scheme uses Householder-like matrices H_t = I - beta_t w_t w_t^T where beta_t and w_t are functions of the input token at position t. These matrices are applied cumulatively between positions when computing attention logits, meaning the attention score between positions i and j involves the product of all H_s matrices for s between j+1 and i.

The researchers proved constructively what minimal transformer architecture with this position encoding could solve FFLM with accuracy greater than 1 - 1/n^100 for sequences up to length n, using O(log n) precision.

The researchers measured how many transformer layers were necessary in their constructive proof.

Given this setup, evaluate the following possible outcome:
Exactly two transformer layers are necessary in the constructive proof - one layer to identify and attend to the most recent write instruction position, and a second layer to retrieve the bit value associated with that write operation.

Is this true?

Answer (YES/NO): NO